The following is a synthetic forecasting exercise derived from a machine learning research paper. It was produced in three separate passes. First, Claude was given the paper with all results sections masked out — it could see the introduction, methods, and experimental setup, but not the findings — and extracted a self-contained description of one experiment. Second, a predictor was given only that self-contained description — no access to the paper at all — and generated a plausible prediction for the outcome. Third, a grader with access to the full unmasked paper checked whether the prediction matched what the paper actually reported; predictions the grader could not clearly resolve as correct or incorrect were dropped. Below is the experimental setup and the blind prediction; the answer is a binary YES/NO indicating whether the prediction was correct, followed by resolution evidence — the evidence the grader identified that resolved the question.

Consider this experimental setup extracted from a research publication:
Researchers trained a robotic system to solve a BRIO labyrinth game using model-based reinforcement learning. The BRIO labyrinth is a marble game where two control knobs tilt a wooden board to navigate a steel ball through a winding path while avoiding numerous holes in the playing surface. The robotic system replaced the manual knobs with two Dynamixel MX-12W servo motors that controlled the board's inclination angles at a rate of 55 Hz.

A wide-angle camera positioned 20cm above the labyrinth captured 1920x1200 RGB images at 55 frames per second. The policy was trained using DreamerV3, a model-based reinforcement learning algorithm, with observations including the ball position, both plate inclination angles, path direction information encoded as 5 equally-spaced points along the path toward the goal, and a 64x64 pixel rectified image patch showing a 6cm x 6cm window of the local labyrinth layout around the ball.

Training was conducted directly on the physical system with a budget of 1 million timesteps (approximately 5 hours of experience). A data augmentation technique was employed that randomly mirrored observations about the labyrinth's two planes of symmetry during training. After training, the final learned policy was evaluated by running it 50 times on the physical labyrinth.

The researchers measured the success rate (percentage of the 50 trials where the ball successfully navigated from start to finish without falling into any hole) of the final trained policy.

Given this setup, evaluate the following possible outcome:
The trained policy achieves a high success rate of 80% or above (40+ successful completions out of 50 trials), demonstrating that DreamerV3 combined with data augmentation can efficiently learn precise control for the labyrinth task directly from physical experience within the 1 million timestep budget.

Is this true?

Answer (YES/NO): NO